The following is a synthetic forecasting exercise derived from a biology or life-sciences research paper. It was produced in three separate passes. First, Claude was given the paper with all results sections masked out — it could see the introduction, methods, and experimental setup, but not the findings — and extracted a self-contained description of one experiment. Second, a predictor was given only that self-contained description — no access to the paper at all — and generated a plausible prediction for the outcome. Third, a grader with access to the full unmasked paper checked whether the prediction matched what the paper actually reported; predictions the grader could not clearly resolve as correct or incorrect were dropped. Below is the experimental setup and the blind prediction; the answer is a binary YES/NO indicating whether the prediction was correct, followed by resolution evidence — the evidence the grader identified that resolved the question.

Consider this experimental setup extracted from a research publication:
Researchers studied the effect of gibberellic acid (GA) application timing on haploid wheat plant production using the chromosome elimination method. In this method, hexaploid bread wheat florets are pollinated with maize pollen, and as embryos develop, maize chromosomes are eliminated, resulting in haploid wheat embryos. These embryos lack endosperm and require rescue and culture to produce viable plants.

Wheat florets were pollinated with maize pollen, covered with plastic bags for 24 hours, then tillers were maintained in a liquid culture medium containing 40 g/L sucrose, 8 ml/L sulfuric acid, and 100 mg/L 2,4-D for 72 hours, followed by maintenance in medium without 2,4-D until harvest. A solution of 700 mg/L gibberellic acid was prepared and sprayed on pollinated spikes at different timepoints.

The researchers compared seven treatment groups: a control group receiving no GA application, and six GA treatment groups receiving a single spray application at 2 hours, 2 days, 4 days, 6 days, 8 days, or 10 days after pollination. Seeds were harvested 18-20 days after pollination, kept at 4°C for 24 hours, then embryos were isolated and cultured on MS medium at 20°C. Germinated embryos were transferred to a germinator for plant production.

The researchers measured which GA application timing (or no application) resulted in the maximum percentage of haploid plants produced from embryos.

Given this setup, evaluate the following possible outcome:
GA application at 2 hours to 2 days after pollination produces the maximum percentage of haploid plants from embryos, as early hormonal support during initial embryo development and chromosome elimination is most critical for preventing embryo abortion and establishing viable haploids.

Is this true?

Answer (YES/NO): NO